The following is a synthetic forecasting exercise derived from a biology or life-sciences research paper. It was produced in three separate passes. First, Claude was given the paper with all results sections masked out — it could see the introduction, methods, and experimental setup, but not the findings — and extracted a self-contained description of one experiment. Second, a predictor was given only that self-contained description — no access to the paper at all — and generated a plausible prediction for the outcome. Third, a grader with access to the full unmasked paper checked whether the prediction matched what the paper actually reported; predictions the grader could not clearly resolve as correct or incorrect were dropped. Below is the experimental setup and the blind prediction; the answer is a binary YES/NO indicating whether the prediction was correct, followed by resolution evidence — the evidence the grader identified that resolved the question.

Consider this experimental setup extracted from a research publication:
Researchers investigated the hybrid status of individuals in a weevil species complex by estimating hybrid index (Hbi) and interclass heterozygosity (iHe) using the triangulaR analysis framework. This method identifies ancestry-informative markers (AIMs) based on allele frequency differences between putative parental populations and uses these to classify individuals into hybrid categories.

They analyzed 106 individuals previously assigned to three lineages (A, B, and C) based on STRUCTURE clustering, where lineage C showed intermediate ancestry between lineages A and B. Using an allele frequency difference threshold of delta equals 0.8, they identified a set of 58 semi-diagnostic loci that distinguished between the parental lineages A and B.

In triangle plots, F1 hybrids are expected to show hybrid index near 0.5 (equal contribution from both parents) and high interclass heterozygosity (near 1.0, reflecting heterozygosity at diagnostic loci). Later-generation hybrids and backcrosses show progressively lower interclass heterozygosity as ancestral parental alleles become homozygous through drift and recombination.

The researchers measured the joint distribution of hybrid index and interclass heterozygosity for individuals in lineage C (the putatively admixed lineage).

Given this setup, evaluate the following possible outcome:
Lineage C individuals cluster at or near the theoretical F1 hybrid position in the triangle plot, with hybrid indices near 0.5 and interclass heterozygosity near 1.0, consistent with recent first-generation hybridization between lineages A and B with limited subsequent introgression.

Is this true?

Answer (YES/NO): NO